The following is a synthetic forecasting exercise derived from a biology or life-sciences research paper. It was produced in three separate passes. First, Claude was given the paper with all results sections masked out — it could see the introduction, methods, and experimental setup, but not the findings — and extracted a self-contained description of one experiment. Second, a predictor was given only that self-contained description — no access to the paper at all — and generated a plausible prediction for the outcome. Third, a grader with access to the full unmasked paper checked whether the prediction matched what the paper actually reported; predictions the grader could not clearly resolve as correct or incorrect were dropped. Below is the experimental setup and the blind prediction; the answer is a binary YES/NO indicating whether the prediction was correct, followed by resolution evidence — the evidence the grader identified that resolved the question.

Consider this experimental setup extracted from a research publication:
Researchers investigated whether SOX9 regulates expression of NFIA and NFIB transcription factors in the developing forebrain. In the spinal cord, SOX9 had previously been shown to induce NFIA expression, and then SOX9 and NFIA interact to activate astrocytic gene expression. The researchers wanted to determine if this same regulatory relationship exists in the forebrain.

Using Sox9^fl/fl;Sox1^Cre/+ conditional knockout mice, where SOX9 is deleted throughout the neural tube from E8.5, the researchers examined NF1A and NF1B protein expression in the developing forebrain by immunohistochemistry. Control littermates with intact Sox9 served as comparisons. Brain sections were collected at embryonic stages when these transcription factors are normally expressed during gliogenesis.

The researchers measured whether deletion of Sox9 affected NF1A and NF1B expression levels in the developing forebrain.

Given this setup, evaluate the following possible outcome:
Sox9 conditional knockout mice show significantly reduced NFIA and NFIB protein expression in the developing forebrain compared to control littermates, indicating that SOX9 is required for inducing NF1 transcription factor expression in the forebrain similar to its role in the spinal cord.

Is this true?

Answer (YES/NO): NO